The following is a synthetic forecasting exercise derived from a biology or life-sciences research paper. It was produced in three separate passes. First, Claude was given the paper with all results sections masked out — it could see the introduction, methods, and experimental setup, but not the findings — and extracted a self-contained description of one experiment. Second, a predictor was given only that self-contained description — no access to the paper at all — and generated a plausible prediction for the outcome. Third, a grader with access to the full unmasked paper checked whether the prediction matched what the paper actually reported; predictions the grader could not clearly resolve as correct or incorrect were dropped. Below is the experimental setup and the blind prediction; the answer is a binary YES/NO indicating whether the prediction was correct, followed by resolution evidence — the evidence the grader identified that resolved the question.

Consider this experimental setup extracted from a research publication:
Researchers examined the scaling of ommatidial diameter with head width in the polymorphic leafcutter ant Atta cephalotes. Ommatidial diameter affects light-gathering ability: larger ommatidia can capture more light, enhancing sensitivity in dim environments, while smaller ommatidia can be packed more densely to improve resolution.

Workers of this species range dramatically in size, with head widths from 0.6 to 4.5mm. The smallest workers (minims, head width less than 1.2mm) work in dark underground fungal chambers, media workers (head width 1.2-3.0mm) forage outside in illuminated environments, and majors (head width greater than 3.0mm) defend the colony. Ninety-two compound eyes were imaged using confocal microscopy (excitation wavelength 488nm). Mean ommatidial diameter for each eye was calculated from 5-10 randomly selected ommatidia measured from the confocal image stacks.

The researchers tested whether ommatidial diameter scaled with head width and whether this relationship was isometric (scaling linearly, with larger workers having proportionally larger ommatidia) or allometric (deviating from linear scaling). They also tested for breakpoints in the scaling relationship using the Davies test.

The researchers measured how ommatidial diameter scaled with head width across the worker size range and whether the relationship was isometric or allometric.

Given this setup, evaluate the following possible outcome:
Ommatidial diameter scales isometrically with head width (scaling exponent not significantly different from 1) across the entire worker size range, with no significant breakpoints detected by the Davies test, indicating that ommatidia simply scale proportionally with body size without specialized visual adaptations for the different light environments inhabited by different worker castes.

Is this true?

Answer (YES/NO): NO